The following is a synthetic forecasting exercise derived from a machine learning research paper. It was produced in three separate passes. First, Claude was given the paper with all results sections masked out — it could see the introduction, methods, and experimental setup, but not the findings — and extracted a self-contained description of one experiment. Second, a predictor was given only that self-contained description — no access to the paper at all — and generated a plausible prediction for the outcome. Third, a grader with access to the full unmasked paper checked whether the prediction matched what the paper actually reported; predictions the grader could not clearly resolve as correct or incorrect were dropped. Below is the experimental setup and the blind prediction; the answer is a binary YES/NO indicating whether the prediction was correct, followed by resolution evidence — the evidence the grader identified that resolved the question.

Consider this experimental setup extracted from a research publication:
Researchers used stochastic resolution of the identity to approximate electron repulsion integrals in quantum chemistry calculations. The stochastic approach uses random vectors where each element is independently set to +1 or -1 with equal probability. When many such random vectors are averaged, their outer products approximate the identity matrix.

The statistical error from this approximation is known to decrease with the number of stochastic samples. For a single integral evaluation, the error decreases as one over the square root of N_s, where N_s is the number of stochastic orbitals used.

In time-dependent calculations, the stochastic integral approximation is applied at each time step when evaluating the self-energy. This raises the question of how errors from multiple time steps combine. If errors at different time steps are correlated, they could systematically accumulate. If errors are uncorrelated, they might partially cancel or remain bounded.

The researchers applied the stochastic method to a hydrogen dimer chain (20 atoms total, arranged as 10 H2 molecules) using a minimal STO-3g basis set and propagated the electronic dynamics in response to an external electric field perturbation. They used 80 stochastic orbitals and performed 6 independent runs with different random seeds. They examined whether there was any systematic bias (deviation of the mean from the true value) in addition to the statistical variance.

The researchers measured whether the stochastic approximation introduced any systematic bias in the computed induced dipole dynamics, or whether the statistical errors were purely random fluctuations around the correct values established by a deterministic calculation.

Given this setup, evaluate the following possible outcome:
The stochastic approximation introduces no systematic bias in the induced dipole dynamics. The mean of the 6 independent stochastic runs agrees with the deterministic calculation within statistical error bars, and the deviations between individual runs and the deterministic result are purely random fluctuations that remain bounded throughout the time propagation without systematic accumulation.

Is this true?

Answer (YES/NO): NO